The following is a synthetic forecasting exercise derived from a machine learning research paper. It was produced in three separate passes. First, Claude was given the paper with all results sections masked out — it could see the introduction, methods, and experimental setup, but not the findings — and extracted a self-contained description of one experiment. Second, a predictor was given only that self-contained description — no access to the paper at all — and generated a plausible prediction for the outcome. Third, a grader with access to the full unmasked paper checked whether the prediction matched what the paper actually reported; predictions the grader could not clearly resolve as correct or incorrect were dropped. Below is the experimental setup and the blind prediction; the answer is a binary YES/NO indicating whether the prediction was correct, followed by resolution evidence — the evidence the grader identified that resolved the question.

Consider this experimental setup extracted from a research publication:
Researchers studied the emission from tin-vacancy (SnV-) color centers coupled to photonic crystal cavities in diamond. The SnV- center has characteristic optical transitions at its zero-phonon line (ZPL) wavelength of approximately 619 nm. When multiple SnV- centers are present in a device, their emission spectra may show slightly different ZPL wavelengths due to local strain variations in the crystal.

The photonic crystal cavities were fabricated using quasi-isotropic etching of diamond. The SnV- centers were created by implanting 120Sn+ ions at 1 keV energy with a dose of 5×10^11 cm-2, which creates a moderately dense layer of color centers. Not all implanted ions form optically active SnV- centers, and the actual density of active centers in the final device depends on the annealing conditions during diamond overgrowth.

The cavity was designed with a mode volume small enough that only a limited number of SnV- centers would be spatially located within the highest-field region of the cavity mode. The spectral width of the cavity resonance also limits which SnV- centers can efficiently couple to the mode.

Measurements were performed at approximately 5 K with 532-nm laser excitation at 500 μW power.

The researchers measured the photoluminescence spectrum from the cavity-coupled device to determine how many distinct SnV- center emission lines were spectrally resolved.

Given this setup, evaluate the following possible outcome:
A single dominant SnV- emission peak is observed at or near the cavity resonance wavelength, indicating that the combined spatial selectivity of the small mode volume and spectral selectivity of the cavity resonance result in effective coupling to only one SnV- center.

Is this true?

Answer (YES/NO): NO